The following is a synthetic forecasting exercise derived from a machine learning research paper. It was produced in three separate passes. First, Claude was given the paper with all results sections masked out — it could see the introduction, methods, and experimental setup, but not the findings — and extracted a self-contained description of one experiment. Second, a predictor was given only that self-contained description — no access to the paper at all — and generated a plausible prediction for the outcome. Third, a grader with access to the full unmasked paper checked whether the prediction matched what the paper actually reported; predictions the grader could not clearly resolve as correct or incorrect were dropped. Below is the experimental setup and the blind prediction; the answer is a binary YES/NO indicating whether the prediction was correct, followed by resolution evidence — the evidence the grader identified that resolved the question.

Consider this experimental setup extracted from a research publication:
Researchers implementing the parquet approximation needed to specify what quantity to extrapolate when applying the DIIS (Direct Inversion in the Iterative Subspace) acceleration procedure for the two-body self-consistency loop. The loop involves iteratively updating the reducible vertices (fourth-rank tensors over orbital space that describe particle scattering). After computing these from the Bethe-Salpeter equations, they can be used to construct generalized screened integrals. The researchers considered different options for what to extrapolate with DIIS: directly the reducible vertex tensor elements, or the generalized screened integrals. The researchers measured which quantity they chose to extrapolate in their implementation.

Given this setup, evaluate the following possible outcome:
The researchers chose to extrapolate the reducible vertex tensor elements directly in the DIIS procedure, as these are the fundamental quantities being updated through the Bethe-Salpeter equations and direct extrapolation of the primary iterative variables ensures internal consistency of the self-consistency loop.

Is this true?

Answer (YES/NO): YES